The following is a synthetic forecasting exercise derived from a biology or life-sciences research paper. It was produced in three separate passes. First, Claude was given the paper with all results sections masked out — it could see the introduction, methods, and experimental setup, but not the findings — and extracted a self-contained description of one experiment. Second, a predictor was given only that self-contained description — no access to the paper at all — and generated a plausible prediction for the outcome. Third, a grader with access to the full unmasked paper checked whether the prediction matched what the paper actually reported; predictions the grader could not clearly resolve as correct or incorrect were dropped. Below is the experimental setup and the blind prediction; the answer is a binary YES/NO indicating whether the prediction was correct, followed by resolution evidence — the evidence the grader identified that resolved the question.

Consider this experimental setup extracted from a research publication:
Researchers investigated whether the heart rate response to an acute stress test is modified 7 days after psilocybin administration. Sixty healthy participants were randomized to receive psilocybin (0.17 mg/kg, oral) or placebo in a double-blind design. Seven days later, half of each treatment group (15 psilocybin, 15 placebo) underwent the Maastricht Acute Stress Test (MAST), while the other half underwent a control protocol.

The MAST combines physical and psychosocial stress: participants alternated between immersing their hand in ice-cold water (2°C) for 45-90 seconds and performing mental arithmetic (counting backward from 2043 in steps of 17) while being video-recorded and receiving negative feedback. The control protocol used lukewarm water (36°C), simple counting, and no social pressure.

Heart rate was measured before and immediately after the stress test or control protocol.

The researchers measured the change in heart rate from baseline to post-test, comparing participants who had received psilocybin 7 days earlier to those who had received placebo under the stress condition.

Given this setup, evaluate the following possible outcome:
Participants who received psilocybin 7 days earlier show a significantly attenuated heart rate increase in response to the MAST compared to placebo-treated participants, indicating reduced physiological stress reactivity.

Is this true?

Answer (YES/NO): NO